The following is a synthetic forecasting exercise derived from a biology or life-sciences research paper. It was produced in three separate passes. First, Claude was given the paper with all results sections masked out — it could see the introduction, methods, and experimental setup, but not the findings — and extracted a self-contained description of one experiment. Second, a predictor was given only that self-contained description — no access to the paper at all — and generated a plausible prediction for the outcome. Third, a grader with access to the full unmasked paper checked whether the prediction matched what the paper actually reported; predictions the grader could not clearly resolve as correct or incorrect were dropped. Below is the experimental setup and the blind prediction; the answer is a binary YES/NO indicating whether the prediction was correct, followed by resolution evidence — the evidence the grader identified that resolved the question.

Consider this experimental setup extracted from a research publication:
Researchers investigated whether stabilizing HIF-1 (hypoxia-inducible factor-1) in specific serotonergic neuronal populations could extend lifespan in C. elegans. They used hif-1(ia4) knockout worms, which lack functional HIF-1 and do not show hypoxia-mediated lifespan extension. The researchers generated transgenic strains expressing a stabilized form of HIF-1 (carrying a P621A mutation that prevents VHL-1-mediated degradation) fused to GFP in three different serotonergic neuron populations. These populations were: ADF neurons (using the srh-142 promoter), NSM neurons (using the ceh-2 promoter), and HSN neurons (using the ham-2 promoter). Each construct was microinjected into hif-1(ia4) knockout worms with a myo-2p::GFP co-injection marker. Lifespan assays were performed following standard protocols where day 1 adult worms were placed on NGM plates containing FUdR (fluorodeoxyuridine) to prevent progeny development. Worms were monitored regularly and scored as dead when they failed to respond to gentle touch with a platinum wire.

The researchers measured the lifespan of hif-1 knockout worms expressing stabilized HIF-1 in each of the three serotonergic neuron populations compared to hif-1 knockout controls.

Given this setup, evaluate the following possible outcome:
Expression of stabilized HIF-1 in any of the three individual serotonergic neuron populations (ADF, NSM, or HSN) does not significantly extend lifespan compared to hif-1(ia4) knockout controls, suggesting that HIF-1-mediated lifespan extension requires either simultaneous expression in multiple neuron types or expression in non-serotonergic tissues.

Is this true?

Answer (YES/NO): NO